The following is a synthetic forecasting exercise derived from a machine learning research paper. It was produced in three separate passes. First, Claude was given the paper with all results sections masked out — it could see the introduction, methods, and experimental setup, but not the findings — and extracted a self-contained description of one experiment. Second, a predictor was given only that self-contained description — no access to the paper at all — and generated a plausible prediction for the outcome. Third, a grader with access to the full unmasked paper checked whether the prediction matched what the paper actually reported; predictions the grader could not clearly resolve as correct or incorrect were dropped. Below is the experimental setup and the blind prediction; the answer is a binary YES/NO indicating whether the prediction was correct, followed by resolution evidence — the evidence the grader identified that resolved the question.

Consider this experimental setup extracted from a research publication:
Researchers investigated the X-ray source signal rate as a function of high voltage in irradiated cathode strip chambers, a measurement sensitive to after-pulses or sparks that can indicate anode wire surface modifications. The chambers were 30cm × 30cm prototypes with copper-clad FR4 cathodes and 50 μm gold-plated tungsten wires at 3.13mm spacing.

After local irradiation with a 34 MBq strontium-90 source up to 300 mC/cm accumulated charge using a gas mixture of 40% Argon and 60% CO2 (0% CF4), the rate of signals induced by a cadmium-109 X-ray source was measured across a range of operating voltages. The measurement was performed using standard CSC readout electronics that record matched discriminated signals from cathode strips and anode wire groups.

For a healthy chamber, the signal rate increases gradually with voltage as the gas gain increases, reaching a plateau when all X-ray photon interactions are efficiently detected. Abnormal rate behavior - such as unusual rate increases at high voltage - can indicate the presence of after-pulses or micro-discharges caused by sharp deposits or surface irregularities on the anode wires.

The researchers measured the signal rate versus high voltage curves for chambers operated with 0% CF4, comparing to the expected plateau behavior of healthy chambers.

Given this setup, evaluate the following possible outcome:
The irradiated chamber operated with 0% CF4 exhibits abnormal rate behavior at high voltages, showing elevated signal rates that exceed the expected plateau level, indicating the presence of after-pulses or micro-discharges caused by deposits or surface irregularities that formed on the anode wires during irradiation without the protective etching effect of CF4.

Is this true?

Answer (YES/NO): NO